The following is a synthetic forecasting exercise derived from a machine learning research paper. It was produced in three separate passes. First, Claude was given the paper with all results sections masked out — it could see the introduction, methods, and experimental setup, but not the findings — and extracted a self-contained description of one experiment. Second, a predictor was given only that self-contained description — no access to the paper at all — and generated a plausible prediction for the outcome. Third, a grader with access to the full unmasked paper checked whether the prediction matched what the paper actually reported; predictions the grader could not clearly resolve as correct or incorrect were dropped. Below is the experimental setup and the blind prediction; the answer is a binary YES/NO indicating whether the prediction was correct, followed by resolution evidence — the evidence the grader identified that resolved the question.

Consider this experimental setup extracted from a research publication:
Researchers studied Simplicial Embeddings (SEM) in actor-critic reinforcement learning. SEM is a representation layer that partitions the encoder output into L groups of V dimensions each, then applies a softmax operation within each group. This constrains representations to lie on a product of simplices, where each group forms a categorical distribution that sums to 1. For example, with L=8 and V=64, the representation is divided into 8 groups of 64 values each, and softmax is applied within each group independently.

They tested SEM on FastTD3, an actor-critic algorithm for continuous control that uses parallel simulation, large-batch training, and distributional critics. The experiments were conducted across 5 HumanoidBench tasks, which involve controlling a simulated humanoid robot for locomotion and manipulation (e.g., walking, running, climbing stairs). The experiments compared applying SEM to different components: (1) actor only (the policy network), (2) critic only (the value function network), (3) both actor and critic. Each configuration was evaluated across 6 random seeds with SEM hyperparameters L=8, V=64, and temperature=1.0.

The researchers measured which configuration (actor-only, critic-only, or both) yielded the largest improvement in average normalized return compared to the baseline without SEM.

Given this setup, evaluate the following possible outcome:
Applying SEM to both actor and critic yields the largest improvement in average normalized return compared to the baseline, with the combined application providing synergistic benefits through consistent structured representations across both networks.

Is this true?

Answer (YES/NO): NO